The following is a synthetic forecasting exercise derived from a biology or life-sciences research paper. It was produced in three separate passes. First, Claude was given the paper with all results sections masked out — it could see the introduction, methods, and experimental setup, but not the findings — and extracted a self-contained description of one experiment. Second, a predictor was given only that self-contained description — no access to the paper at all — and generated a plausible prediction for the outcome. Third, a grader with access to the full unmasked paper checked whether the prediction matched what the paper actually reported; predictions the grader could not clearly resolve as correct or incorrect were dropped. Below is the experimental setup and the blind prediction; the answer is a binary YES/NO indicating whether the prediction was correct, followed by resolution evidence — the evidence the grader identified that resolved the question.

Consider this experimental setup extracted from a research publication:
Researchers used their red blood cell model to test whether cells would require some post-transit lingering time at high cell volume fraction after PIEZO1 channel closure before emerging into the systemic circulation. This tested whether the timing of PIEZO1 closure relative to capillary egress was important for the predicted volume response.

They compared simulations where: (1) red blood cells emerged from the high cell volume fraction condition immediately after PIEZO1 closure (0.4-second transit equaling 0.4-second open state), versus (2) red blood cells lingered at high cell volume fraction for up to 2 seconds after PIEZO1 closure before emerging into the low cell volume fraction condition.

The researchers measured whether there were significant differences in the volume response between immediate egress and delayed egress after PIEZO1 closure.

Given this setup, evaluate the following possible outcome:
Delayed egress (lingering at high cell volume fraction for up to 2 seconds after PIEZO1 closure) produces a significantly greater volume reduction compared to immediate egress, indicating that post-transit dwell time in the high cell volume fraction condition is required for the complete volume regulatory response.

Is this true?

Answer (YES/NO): NO